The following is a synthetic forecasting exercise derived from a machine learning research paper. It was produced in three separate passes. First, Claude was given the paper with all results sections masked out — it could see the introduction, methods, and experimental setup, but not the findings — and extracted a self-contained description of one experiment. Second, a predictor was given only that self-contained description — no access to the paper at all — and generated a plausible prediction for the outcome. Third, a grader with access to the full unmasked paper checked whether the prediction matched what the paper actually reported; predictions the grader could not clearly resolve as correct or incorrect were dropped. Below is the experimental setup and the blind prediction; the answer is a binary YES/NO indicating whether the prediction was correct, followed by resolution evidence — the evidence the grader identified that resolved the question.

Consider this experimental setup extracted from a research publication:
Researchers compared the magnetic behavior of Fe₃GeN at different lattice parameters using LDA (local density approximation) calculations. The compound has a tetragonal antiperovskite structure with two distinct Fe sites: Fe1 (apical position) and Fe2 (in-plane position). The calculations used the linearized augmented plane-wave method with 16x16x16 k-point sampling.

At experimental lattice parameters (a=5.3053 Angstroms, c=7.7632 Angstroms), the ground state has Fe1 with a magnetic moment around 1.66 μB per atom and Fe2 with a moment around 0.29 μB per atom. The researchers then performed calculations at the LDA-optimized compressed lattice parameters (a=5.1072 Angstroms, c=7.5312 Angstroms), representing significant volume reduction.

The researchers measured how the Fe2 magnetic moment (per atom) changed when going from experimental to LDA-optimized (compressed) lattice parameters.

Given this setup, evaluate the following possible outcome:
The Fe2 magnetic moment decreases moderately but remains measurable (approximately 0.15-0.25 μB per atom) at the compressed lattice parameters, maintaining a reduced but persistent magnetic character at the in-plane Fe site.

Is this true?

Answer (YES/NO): NO